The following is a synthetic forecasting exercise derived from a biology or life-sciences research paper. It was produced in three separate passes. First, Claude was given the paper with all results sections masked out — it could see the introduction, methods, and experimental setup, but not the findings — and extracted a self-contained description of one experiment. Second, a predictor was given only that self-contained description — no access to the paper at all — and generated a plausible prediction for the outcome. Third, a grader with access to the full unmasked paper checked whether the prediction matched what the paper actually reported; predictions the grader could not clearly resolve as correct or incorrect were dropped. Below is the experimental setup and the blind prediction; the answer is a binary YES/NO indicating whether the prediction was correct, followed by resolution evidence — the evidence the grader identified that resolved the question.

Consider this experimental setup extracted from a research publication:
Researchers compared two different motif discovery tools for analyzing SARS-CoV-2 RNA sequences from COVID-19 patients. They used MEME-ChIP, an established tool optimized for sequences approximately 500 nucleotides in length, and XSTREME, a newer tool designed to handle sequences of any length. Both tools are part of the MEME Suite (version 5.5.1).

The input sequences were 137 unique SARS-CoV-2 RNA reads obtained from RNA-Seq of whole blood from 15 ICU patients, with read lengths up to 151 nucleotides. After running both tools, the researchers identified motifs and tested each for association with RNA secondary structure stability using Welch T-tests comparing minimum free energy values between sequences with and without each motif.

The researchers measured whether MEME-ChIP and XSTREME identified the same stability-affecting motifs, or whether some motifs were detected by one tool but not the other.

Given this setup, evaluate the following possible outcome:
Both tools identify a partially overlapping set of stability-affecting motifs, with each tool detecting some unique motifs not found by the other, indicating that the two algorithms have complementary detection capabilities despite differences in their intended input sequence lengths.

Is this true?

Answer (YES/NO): NO